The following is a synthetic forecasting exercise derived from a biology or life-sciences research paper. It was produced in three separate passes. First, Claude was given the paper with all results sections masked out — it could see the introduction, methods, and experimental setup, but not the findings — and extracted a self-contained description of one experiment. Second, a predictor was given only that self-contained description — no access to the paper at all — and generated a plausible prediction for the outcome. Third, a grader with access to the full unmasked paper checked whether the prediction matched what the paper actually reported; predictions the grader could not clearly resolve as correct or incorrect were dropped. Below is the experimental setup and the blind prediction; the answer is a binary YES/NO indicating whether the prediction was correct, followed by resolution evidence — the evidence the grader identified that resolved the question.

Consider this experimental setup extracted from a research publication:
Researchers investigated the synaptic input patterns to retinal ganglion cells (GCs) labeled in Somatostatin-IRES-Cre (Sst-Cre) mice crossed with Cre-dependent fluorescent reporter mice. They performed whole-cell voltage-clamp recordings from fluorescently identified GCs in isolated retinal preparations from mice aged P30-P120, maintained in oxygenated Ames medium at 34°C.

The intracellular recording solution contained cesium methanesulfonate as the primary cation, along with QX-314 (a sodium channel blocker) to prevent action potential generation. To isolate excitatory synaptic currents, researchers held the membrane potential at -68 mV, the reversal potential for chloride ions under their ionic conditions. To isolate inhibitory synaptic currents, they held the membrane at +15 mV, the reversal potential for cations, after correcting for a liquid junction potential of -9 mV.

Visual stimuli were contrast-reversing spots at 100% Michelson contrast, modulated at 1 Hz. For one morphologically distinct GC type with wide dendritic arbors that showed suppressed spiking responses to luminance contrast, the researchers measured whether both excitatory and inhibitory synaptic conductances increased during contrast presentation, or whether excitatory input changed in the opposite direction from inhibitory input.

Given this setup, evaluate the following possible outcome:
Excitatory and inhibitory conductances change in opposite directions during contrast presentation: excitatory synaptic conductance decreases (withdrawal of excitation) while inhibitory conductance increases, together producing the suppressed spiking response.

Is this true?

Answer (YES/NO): YES